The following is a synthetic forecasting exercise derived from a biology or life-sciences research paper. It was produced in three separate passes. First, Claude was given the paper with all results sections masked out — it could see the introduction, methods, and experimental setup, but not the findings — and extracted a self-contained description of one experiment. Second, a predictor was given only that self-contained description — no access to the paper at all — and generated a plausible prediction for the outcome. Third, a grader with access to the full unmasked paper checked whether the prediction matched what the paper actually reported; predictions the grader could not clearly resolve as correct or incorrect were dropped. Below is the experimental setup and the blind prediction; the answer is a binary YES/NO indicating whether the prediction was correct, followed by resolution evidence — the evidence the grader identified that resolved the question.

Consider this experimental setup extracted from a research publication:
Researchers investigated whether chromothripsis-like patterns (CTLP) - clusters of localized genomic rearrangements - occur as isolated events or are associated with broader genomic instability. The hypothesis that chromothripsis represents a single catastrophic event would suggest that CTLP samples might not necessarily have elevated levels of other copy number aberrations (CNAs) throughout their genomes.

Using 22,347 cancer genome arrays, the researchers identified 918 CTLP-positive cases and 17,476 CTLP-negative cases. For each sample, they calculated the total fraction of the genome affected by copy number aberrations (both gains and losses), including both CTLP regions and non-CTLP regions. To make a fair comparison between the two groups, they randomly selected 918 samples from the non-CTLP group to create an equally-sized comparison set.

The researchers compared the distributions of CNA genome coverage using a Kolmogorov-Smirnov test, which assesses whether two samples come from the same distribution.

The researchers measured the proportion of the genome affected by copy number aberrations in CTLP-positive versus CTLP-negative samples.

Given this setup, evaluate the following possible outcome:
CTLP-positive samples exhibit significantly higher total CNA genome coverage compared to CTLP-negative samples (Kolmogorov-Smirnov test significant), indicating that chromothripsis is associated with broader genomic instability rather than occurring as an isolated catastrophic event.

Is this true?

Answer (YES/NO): YES